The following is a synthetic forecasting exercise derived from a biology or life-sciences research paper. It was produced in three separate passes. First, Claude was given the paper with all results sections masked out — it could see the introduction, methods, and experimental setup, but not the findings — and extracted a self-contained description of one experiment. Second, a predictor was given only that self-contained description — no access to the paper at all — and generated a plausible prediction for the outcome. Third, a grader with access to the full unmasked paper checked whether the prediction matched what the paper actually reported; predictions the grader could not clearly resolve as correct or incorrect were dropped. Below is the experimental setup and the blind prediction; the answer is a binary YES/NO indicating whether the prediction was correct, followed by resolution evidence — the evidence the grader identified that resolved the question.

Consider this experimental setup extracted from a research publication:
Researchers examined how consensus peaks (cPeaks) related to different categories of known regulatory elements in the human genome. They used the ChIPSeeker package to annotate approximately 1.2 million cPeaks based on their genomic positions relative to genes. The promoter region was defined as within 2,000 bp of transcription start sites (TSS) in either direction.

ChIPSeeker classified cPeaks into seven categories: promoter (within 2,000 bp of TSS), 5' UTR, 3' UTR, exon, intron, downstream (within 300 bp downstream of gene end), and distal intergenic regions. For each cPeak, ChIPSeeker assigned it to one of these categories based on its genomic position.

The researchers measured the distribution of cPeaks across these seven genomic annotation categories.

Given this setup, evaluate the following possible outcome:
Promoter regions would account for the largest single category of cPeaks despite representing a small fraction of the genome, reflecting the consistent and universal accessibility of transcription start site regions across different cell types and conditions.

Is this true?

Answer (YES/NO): NO